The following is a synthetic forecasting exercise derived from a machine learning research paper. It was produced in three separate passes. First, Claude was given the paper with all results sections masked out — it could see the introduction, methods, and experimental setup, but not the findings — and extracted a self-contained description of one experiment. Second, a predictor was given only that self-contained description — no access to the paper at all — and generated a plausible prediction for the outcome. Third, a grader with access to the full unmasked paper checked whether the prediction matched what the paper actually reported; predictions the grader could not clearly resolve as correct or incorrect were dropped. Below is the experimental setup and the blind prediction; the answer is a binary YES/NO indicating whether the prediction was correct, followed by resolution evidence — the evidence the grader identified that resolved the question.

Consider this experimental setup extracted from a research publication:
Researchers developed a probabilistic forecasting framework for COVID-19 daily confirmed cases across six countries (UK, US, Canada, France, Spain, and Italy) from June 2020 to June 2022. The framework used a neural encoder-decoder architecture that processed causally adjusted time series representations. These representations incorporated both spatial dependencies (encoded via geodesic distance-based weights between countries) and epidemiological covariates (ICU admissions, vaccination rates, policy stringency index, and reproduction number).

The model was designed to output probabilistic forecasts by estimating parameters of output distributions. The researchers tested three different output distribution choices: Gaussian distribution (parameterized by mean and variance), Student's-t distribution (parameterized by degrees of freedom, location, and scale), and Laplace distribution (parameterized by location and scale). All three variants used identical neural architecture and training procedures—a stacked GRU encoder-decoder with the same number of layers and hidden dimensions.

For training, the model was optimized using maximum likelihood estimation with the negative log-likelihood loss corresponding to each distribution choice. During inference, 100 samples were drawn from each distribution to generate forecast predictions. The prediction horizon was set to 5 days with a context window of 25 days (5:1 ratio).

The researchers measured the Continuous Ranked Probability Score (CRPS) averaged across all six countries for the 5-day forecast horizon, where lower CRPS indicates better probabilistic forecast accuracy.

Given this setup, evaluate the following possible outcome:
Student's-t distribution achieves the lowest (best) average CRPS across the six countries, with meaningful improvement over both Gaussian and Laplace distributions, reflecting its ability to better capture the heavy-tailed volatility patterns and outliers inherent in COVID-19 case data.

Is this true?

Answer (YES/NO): NO